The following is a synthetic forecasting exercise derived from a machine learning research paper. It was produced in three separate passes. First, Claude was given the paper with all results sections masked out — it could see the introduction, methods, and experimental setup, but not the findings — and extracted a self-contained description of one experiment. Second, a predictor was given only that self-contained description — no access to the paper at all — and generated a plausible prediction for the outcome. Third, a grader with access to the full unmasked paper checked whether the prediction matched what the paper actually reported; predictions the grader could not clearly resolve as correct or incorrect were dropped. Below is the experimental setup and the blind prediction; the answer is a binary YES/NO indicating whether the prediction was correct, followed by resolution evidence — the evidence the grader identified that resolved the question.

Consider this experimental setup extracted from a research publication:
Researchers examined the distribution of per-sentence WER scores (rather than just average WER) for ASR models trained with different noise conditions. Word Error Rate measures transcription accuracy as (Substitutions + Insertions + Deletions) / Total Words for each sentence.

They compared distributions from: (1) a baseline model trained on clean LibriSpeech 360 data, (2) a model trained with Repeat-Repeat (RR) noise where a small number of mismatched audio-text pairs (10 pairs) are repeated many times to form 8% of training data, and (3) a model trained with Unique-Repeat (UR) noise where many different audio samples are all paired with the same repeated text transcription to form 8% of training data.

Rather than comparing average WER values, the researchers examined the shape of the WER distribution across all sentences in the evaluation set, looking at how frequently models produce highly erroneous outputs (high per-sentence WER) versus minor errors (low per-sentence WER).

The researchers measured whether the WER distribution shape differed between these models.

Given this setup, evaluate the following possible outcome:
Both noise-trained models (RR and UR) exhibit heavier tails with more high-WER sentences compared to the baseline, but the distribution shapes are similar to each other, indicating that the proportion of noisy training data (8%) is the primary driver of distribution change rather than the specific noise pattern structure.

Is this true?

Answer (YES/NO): NO